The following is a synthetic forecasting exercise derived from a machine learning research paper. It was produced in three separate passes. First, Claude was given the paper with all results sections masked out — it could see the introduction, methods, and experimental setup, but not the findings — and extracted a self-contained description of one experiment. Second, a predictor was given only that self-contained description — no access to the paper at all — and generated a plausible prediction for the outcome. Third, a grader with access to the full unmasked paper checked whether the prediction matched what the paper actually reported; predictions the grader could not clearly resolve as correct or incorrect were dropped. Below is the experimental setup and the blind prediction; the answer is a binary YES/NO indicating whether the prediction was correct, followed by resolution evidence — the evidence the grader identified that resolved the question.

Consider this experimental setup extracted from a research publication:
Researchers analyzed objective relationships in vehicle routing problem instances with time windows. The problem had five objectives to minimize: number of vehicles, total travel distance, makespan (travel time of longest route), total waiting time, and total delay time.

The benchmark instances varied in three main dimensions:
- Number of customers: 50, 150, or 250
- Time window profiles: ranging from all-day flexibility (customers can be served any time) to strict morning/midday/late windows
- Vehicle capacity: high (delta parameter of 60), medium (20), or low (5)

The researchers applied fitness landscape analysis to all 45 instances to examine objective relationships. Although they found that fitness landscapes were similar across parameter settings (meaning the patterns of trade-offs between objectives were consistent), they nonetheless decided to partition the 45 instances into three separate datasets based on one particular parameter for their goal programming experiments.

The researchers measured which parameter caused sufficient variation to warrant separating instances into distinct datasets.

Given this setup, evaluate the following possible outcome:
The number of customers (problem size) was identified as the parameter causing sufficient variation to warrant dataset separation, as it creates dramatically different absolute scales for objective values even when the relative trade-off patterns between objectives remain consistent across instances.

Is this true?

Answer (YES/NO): YES